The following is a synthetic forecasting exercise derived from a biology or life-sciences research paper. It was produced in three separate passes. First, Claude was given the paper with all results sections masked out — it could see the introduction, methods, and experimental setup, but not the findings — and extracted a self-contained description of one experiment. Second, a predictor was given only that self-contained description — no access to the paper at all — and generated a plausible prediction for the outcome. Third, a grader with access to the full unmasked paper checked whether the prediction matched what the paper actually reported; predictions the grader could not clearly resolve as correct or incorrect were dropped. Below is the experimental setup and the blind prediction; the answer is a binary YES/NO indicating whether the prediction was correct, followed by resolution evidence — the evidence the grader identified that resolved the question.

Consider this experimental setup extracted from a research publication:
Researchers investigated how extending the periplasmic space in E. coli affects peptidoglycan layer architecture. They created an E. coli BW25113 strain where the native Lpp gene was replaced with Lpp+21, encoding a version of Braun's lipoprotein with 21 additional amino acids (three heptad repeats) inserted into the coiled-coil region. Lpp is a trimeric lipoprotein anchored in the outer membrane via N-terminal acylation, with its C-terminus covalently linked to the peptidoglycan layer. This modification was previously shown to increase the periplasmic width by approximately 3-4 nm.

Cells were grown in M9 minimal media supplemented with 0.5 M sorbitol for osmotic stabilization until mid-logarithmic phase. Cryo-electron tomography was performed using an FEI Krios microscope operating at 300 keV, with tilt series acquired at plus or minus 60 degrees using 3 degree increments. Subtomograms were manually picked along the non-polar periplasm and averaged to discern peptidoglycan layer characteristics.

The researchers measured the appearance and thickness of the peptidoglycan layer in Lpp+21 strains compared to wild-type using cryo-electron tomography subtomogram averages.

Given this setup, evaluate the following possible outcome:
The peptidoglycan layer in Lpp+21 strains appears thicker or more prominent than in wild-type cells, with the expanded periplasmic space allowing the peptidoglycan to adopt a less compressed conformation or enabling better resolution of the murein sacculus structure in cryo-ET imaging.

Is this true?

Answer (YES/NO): NO